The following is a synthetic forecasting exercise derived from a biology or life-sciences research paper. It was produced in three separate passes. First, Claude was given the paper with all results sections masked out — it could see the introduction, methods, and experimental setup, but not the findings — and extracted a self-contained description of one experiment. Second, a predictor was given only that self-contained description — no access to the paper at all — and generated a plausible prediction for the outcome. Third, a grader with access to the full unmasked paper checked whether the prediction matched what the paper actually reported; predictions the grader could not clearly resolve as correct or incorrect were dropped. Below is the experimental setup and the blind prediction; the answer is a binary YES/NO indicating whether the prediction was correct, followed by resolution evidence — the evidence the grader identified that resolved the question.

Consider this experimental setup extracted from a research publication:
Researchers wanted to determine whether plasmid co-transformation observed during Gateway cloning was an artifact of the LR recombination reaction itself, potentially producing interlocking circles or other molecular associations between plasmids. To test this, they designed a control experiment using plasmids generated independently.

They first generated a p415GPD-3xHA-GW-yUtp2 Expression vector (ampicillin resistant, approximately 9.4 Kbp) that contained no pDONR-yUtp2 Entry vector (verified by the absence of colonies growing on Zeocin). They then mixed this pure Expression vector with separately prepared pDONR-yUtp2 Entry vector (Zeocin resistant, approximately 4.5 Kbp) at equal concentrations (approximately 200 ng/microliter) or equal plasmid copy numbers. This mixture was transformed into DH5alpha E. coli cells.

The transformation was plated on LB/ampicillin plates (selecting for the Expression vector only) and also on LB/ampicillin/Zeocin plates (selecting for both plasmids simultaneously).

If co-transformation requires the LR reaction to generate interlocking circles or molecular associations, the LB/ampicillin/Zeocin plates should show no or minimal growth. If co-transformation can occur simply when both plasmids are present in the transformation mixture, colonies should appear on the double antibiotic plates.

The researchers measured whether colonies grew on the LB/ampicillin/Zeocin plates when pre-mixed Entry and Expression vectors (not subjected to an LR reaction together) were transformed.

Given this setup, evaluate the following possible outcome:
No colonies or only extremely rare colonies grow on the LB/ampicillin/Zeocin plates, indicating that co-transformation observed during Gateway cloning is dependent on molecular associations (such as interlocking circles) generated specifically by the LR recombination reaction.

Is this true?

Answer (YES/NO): NO